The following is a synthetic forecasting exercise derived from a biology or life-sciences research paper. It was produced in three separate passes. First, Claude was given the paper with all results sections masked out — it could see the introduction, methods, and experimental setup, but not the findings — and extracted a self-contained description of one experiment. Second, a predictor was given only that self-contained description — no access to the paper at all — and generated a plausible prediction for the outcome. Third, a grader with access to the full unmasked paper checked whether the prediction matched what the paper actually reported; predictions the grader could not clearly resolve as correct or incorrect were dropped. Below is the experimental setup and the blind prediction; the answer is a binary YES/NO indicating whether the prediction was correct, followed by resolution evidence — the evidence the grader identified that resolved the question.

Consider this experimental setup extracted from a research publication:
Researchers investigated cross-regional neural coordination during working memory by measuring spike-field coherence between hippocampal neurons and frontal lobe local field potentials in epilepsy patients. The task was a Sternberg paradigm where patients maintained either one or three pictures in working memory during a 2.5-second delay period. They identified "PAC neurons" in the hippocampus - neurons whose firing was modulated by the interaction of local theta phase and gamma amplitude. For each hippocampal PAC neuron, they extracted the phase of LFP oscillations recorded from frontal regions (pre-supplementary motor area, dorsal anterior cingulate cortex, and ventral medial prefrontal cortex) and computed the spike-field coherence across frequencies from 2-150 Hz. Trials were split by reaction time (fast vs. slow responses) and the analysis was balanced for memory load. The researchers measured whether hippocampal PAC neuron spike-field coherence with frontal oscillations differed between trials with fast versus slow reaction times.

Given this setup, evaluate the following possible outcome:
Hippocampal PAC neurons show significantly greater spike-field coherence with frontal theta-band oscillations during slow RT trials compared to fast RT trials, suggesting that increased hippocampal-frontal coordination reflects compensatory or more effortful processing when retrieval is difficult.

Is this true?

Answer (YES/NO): NO